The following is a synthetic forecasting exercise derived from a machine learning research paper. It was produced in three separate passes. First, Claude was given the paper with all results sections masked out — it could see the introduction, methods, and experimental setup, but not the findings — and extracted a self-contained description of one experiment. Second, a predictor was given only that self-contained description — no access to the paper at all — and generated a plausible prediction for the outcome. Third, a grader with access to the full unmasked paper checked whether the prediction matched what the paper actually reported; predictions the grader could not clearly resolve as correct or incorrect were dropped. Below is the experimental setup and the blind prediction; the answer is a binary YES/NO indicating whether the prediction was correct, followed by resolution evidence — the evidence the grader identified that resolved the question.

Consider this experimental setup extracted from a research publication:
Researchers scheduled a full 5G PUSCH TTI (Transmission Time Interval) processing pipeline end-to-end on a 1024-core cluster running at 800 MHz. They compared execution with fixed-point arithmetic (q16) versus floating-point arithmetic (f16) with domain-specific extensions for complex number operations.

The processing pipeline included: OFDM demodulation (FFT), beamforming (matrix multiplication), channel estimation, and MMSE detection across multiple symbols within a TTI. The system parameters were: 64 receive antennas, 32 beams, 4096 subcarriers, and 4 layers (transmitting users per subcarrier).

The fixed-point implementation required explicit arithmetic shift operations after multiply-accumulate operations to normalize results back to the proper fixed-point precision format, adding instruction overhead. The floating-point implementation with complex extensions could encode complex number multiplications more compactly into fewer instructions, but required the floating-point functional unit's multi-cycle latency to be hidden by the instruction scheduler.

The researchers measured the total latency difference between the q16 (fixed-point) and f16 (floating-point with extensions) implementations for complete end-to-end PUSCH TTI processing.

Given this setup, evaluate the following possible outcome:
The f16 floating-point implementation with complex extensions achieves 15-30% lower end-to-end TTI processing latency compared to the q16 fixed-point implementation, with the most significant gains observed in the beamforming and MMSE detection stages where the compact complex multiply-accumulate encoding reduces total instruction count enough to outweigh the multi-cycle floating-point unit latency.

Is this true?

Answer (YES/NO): NO